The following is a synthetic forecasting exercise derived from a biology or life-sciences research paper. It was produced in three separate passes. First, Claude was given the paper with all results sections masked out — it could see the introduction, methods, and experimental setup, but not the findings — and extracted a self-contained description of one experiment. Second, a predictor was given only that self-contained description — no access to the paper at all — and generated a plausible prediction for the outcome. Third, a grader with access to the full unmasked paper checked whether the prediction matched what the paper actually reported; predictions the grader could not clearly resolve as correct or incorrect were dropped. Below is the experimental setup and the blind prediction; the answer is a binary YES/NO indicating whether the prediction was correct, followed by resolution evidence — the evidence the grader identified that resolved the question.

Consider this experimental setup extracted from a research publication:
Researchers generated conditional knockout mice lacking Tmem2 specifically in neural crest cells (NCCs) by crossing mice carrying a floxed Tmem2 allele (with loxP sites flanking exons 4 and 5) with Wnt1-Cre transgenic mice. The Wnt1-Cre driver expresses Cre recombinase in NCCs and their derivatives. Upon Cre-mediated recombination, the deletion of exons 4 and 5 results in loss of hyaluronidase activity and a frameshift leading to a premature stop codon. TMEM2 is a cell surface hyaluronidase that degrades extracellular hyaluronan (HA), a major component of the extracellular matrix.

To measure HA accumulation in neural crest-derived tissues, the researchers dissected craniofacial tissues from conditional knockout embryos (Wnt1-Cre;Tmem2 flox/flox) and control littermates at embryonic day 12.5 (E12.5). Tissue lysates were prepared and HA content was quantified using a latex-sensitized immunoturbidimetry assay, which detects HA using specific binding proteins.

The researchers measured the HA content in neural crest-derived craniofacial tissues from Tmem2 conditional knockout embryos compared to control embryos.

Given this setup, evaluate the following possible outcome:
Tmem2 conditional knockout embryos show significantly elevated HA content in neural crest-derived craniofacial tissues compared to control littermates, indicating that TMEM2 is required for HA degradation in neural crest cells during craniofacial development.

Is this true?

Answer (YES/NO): YES